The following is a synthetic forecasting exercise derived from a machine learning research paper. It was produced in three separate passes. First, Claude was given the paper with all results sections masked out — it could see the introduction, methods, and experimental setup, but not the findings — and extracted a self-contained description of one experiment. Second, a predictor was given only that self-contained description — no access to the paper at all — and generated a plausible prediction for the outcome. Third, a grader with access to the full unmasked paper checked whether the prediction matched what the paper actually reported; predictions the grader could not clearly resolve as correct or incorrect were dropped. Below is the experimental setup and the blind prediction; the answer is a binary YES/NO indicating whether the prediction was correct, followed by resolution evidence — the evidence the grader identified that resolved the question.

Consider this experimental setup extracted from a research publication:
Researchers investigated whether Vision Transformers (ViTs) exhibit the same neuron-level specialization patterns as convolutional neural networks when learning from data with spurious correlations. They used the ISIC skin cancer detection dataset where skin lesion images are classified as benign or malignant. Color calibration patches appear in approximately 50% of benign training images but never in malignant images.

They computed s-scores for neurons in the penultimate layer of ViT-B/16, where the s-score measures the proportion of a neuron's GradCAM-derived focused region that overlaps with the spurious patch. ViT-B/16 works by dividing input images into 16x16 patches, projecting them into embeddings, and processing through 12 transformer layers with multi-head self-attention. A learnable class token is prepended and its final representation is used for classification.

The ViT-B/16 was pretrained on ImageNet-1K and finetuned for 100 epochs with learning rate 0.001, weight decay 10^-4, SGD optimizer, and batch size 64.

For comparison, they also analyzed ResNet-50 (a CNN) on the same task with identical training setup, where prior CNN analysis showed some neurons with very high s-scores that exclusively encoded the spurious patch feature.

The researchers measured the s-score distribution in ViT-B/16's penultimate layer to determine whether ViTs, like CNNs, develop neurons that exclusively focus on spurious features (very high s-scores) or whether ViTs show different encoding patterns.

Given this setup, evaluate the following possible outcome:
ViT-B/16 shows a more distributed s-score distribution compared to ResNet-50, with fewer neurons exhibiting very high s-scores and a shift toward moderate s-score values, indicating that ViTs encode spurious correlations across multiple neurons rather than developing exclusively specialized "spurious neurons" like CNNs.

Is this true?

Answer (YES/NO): YES